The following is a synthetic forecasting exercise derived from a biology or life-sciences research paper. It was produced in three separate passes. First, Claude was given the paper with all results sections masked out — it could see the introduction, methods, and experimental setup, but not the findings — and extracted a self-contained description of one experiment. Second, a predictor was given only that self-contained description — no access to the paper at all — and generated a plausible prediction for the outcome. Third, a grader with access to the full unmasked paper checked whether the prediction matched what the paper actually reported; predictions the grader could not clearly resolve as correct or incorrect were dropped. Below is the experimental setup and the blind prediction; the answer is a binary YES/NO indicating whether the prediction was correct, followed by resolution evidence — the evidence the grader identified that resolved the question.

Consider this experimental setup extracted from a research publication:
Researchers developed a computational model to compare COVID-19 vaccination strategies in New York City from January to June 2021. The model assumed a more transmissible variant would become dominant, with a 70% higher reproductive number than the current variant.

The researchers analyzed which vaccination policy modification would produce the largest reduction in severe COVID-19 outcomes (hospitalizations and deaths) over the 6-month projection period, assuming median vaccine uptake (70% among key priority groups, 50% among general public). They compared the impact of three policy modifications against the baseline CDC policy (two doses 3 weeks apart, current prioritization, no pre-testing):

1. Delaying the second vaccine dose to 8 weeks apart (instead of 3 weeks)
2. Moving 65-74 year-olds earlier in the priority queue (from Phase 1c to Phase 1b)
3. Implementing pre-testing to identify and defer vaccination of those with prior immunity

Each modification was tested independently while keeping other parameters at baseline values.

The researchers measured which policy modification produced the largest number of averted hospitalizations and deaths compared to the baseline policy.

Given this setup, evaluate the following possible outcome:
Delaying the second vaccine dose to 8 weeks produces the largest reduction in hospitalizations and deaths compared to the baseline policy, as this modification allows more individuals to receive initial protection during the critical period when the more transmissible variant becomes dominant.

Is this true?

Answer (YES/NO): YES